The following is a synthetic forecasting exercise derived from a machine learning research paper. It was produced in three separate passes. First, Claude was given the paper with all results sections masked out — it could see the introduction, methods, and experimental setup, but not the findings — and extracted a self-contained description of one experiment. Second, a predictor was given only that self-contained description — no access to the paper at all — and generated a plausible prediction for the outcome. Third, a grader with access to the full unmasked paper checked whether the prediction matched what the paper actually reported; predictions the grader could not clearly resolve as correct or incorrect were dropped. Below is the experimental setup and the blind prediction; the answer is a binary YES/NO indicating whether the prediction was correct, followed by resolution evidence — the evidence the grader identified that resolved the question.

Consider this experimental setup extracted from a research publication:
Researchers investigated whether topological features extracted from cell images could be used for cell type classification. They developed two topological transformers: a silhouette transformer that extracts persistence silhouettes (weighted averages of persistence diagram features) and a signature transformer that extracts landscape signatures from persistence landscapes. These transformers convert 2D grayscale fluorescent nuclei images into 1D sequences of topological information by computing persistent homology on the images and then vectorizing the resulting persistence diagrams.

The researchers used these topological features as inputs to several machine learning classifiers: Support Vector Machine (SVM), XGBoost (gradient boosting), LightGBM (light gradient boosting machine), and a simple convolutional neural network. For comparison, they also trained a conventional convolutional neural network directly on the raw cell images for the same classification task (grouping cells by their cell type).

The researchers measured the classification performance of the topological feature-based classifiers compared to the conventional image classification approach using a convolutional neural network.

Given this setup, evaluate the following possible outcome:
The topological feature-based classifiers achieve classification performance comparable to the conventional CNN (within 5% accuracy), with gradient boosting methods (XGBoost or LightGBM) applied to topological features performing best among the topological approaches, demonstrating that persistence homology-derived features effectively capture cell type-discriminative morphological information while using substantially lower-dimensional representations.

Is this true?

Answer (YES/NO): NO